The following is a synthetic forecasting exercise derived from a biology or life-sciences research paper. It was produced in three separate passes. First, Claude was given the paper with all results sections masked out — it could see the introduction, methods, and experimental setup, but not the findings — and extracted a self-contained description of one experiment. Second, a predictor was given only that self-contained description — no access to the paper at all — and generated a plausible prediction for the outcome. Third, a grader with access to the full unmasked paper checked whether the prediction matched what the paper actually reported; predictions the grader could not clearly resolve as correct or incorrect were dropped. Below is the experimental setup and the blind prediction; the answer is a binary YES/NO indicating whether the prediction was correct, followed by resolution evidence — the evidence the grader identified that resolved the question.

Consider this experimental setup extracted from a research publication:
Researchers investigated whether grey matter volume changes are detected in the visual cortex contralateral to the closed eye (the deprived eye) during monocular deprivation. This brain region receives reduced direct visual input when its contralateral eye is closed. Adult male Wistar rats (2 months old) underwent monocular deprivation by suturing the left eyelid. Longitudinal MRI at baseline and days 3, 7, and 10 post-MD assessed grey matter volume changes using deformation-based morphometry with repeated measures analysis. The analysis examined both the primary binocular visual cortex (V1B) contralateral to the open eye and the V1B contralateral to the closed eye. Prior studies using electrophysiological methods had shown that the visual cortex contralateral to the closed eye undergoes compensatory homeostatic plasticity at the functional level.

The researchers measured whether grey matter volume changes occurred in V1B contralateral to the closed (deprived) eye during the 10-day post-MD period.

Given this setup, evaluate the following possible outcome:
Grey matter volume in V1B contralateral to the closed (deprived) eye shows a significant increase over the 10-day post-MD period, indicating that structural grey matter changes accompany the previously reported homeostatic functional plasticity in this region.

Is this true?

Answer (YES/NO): NO